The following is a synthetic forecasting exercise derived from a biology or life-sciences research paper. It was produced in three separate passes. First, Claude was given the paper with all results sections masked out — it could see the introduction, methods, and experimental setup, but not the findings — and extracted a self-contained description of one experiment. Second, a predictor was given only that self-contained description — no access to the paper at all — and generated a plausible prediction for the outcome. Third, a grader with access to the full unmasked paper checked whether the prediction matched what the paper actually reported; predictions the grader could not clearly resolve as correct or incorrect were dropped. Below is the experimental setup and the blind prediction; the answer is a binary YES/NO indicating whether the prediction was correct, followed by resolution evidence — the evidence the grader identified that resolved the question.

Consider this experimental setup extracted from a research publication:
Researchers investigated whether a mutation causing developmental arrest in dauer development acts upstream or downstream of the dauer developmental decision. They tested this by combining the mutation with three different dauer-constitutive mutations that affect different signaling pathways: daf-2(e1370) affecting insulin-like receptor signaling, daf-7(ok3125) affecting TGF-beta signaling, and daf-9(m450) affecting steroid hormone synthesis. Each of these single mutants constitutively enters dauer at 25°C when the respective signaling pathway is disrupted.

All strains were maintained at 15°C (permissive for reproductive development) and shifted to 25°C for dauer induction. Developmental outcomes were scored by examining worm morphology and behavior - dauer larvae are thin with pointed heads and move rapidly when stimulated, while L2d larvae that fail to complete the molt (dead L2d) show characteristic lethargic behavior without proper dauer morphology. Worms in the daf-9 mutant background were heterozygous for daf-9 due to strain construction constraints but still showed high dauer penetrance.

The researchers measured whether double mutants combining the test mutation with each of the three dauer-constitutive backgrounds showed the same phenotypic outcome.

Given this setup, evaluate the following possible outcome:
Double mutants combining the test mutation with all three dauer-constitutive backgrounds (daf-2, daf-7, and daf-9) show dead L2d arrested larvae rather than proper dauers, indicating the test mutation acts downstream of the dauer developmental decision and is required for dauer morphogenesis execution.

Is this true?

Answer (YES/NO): YES